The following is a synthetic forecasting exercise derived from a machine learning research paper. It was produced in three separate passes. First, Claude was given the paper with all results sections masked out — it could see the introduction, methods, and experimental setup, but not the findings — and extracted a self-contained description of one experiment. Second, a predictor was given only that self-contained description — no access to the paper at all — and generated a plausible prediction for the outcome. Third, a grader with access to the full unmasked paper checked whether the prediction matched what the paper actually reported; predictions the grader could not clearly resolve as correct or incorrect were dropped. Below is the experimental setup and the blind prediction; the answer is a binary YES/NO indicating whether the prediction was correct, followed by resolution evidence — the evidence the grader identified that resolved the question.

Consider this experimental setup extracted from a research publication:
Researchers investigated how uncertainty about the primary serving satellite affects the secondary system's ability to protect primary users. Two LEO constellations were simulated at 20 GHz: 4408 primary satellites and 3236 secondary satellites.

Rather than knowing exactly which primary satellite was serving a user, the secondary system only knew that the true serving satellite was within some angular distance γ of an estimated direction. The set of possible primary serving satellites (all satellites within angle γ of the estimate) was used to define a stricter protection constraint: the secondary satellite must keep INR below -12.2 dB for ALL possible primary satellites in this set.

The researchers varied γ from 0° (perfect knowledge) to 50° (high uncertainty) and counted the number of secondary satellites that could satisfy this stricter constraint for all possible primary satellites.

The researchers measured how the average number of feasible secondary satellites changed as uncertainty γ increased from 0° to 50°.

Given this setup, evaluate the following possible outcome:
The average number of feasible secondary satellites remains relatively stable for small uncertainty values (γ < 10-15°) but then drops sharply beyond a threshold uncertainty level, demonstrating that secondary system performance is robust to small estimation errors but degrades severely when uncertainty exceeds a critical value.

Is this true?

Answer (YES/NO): NO